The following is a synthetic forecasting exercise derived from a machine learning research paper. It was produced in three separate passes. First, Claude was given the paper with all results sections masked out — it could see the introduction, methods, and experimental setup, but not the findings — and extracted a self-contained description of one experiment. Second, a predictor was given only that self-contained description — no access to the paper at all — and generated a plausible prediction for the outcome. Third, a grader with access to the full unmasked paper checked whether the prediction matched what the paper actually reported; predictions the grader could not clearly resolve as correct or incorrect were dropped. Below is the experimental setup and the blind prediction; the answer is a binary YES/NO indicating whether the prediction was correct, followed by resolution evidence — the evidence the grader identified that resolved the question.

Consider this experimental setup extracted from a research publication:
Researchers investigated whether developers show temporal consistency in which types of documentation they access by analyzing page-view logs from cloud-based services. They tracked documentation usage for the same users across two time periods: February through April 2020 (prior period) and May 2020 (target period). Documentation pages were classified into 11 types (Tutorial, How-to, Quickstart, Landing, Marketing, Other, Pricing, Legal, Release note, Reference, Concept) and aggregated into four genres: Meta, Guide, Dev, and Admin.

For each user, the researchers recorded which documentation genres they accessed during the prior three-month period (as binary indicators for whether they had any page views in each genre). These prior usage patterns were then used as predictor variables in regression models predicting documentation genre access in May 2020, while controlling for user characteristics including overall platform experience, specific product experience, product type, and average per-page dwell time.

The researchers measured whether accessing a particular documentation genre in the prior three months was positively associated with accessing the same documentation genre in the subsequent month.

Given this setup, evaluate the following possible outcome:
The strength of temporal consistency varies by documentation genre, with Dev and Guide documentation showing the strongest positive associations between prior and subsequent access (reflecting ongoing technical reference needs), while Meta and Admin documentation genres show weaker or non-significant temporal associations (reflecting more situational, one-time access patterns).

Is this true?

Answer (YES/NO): NO